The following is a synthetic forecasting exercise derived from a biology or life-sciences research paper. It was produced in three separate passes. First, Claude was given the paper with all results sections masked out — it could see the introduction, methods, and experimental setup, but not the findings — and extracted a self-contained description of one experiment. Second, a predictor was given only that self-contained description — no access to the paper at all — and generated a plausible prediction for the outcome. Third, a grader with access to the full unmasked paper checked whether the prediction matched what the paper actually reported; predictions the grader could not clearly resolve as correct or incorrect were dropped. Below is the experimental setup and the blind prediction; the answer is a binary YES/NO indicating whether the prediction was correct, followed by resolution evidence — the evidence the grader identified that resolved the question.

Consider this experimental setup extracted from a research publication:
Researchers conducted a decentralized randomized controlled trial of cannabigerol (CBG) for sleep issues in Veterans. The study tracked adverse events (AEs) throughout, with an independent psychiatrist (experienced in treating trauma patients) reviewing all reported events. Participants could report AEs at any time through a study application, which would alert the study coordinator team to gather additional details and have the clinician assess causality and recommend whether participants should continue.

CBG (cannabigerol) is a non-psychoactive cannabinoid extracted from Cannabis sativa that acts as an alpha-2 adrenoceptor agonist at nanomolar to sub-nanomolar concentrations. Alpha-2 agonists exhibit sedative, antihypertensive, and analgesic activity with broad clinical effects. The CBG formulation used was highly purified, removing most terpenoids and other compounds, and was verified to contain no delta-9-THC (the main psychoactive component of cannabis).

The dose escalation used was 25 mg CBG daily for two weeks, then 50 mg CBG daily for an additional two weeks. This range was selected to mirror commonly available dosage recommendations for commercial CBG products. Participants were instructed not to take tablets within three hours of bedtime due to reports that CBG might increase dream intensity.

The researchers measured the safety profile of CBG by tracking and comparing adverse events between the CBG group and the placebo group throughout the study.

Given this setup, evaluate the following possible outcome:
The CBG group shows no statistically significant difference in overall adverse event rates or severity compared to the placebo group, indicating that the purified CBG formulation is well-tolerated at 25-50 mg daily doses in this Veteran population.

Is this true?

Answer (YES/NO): NO